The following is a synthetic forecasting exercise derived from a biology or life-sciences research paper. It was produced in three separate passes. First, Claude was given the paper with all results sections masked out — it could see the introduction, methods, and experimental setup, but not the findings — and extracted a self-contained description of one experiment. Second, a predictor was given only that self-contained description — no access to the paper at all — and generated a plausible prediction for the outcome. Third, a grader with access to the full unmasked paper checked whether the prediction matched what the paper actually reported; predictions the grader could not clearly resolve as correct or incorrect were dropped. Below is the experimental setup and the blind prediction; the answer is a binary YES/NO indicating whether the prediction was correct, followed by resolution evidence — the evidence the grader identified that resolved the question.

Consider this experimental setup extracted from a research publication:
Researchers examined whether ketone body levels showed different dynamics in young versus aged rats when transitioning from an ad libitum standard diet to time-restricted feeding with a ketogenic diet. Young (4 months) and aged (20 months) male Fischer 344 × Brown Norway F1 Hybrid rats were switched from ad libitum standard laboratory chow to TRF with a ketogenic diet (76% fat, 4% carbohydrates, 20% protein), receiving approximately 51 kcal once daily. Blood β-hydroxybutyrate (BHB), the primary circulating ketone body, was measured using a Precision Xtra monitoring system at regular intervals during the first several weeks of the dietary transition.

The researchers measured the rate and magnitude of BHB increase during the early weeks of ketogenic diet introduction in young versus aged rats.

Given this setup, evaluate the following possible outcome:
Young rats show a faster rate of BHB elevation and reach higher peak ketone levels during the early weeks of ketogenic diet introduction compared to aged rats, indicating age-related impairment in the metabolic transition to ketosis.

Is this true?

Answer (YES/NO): YES